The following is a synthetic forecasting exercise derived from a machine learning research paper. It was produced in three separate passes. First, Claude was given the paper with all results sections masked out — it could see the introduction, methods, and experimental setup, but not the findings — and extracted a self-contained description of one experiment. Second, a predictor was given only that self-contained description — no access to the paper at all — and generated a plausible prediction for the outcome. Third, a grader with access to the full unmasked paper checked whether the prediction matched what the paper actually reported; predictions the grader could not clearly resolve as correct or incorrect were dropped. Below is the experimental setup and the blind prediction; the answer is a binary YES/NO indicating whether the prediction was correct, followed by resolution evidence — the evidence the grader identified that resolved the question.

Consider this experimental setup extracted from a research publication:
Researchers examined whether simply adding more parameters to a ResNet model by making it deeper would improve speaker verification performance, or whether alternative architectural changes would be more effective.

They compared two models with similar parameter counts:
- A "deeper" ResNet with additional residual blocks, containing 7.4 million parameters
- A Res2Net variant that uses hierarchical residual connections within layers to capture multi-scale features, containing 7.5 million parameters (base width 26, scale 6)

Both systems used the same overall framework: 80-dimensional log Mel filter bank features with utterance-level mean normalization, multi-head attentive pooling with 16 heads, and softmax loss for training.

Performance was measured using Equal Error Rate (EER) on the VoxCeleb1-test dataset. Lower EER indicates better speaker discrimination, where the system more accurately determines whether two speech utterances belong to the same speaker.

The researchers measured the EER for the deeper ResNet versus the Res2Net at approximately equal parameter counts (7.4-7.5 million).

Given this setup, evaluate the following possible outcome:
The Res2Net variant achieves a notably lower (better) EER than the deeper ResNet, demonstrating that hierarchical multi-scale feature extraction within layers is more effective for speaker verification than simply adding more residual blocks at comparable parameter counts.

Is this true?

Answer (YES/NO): YES